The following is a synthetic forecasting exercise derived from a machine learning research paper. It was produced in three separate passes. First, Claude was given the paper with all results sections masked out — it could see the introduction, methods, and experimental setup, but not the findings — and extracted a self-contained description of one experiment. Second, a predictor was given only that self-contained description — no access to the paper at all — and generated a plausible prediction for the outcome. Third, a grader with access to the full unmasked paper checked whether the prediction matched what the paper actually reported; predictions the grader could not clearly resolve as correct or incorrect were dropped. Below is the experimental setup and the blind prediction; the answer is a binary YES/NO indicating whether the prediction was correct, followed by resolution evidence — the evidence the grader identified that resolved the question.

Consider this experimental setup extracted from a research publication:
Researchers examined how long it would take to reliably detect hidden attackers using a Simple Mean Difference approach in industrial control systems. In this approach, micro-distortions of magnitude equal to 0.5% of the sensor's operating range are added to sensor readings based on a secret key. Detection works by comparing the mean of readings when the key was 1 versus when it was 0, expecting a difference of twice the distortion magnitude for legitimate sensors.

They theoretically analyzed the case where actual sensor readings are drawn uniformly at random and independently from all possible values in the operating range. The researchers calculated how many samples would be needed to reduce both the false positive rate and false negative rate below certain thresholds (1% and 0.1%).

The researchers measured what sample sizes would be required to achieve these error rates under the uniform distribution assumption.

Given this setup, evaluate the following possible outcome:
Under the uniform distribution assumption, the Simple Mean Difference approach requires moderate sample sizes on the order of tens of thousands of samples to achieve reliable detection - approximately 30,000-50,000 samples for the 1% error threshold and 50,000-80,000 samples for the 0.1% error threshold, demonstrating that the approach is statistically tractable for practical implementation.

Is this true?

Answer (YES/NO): NO